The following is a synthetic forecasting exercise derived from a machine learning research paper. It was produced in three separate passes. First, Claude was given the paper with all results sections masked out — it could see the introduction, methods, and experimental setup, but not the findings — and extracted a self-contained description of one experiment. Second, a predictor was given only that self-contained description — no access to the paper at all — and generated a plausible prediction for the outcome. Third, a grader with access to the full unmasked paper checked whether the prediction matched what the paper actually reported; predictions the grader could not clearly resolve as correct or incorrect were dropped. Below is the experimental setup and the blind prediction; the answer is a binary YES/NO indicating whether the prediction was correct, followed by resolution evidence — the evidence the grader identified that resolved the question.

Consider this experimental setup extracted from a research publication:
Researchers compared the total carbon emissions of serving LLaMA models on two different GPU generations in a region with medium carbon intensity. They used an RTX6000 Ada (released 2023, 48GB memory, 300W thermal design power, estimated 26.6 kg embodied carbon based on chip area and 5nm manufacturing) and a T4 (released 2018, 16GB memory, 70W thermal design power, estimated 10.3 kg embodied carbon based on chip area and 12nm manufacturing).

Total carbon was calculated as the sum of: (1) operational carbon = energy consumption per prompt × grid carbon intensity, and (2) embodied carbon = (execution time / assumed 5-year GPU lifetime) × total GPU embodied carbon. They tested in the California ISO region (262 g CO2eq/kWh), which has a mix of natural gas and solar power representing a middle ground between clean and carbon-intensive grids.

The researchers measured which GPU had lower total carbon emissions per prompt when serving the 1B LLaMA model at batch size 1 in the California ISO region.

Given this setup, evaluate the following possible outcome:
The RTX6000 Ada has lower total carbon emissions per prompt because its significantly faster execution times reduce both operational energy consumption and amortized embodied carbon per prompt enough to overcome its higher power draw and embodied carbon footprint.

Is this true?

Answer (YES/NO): NO